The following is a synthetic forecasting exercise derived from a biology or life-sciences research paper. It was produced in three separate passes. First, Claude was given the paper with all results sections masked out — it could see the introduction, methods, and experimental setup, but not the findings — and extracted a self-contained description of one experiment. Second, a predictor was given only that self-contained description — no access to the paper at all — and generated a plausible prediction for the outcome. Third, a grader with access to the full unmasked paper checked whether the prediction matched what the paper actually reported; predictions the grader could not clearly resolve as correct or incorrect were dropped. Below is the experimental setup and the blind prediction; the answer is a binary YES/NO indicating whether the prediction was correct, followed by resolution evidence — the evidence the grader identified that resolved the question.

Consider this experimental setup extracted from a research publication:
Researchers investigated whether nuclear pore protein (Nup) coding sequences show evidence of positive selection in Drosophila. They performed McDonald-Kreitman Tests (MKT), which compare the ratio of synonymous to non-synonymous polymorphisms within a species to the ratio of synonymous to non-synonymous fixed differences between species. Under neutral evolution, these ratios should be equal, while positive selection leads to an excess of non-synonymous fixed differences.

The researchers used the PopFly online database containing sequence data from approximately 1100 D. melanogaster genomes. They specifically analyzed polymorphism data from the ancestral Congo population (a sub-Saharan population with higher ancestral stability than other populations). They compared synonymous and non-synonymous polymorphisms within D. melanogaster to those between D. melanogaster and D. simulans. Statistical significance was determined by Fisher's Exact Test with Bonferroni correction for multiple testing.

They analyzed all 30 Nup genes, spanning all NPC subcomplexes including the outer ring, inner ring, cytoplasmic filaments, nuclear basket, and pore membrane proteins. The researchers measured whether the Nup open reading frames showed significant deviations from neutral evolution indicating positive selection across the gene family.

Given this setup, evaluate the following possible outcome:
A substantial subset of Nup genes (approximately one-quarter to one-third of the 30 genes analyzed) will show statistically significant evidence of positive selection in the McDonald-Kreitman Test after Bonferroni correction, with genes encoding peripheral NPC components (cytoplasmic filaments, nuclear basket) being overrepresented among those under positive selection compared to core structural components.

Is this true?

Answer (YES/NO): NO